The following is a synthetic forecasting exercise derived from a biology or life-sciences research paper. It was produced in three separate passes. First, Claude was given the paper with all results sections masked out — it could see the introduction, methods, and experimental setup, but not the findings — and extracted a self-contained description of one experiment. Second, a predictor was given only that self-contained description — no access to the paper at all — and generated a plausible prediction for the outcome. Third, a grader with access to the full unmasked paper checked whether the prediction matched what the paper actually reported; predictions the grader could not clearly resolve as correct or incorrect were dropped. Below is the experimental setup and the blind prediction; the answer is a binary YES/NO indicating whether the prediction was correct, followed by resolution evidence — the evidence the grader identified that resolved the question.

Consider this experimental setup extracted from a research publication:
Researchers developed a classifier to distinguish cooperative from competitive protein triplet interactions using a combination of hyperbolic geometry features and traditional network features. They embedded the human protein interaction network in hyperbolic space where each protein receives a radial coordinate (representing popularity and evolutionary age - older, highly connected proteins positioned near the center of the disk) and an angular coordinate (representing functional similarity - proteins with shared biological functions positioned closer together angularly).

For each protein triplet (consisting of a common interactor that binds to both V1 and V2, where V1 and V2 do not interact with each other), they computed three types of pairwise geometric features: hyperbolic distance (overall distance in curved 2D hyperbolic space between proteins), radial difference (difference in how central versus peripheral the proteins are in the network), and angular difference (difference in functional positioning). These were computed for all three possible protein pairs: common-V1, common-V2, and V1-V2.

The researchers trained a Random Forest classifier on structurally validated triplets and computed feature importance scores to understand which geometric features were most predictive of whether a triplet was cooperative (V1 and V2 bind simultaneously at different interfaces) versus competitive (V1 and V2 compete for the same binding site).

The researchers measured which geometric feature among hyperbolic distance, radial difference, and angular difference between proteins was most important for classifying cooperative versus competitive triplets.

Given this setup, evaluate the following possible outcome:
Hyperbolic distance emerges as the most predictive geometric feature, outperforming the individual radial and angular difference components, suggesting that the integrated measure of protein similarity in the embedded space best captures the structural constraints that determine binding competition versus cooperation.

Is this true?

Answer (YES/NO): NO